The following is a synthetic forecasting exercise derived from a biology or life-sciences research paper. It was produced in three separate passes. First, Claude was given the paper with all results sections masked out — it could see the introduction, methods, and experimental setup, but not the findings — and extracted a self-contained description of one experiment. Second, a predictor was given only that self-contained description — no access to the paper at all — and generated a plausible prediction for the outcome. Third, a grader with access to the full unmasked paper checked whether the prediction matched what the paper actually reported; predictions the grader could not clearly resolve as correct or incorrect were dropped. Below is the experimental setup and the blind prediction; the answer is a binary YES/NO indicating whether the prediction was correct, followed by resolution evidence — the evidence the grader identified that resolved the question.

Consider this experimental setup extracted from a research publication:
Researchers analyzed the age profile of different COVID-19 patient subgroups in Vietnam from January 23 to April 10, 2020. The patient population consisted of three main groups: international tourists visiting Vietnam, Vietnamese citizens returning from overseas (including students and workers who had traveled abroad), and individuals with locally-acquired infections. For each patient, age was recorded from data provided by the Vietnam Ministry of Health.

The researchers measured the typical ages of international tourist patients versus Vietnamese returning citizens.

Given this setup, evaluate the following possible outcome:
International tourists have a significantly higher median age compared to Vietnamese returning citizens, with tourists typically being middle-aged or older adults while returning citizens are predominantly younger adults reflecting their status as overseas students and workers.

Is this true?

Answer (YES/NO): YES